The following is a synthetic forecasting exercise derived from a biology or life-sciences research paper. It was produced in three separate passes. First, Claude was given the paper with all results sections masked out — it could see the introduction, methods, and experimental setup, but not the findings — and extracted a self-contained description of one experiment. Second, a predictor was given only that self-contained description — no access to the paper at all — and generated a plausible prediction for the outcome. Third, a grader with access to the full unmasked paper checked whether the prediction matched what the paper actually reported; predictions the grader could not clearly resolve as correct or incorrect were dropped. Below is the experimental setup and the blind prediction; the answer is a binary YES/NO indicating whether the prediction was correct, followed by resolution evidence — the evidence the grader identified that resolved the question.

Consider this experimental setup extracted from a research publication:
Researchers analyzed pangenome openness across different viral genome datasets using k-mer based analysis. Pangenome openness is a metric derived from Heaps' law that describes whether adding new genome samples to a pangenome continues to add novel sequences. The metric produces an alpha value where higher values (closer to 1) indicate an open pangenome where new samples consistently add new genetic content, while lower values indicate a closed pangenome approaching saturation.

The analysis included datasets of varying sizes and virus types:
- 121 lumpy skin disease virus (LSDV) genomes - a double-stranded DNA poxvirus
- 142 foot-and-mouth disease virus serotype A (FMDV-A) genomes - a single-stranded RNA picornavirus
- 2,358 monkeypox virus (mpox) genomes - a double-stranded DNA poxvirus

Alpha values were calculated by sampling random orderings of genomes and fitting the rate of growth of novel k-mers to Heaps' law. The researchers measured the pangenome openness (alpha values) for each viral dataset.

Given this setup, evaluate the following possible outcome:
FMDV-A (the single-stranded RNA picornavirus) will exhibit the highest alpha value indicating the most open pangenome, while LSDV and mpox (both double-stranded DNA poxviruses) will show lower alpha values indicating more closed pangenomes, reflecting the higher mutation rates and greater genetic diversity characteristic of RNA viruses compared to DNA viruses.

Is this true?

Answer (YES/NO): NO